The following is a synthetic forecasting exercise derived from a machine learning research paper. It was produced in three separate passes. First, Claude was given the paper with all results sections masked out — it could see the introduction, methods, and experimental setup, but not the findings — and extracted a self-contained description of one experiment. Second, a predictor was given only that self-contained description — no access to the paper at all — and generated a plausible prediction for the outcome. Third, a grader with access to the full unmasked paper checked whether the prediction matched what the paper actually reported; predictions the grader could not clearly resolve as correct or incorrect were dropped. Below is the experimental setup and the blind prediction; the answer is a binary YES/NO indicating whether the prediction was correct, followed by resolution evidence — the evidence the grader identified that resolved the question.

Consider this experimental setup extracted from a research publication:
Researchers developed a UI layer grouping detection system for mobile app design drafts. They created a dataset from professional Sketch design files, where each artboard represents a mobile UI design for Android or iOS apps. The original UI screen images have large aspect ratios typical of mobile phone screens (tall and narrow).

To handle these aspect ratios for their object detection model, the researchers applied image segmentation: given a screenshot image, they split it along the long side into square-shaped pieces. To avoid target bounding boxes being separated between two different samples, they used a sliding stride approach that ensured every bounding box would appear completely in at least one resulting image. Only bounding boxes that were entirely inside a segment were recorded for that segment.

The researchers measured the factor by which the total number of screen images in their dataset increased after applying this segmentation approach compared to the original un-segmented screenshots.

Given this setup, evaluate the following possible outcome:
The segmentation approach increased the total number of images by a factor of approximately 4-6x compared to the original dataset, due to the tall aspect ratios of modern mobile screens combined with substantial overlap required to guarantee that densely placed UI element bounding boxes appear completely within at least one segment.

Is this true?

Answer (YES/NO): NO